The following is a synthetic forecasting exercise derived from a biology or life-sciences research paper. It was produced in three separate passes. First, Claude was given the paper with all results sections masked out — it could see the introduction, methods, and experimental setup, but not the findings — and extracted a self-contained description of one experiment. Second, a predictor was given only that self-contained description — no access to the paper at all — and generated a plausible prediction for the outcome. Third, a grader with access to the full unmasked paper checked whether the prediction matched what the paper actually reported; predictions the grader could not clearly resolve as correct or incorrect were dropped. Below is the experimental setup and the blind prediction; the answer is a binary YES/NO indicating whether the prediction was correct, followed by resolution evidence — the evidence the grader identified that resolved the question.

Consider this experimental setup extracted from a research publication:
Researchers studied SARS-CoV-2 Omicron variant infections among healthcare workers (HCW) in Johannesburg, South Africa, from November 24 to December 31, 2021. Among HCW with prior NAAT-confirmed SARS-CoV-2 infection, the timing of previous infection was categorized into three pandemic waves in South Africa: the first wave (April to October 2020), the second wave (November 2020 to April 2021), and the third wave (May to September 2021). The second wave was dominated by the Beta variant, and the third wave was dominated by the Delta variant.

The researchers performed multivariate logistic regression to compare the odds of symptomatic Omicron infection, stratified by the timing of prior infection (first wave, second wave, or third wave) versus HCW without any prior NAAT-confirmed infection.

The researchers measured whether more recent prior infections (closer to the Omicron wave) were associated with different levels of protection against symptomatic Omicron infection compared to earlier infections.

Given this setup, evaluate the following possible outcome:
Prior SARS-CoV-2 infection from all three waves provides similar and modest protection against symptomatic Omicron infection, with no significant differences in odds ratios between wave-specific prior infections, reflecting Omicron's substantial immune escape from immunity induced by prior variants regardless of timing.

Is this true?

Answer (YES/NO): NO